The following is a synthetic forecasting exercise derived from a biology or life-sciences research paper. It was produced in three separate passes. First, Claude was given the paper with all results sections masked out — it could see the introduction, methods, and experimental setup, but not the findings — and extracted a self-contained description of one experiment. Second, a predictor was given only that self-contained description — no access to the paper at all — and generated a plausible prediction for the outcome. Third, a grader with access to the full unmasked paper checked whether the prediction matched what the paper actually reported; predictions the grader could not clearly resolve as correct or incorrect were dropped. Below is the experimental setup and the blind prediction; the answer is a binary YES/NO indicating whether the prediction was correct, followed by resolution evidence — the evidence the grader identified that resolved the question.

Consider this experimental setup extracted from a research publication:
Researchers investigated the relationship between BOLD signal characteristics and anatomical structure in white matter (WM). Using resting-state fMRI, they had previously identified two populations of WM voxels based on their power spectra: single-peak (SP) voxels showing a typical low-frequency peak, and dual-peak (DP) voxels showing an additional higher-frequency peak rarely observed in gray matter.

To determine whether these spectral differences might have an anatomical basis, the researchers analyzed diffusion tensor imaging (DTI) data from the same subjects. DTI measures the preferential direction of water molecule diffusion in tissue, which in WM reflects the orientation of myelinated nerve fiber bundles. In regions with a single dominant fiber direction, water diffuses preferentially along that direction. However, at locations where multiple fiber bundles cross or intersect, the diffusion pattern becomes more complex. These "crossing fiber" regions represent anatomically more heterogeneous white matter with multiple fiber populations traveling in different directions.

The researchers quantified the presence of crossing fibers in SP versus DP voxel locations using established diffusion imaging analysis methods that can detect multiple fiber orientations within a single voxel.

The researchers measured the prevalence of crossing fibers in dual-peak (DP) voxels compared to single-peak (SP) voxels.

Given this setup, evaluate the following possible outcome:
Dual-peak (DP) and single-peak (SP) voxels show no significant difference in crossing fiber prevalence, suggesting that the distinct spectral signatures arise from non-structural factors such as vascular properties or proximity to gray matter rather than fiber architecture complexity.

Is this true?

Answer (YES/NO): NO